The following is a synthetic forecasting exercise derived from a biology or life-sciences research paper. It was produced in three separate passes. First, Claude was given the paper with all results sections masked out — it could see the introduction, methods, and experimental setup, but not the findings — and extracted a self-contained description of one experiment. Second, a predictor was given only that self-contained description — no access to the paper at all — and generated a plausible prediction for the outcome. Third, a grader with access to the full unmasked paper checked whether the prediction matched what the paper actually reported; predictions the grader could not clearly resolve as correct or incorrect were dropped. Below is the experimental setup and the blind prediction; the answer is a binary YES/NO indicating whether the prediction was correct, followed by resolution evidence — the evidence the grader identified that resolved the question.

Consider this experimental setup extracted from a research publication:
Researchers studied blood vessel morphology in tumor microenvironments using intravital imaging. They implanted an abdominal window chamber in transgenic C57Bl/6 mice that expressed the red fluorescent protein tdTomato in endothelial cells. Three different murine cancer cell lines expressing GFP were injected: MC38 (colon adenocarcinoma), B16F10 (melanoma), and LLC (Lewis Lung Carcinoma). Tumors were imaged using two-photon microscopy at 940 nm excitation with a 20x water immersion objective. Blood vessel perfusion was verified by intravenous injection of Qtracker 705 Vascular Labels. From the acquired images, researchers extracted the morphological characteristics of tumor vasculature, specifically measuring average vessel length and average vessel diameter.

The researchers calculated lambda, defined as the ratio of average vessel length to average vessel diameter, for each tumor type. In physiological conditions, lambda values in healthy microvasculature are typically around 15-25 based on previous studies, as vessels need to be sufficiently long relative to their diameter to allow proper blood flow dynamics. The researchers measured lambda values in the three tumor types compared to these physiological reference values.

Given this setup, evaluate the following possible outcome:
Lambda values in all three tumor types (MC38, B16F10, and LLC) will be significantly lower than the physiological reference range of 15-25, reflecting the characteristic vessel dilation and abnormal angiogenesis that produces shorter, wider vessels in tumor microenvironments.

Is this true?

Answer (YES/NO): YES